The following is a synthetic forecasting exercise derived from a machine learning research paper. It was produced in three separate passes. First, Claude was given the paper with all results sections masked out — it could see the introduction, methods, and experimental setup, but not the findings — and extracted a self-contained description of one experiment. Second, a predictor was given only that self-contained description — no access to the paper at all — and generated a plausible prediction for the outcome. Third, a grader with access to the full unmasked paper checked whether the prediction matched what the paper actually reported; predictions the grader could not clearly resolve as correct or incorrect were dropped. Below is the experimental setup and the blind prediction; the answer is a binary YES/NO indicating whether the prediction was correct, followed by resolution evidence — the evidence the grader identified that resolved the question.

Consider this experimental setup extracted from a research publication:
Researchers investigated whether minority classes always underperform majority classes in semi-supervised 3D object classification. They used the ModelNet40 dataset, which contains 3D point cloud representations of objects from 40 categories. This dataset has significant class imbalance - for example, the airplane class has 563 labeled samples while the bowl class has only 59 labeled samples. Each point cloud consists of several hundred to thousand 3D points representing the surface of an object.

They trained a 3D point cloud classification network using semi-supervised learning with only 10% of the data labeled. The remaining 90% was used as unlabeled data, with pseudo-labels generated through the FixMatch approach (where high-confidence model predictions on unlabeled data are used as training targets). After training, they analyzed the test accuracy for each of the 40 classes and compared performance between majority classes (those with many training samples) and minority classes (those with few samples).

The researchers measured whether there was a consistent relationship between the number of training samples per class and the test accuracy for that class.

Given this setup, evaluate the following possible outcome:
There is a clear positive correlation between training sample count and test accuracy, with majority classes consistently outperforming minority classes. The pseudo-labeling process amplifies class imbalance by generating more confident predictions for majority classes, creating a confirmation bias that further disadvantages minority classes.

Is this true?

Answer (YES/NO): NO